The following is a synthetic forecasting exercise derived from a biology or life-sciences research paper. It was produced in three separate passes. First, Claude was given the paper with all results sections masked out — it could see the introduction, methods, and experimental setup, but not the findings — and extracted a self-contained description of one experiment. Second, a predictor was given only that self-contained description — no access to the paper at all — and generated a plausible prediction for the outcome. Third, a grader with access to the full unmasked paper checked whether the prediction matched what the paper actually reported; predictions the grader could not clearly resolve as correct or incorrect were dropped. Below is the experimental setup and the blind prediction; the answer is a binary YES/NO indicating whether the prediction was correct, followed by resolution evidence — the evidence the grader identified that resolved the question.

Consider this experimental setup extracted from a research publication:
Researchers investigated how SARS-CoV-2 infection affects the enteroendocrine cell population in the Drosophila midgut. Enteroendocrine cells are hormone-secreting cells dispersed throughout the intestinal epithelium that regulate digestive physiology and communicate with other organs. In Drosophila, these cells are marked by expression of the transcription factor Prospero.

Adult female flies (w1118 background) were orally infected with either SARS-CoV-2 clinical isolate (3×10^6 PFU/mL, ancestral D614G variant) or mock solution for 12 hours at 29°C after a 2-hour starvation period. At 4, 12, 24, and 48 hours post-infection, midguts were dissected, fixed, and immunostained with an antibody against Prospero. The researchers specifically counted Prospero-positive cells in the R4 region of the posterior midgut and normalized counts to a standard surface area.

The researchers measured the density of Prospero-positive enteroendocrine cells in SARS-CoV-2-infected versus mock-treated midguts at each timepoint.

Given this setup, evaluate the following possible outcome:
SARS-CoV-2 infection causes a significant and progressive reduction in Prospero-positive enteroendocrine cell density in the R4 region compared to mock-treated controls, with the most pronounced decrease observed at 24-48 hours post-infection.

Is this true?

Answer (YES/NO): NO